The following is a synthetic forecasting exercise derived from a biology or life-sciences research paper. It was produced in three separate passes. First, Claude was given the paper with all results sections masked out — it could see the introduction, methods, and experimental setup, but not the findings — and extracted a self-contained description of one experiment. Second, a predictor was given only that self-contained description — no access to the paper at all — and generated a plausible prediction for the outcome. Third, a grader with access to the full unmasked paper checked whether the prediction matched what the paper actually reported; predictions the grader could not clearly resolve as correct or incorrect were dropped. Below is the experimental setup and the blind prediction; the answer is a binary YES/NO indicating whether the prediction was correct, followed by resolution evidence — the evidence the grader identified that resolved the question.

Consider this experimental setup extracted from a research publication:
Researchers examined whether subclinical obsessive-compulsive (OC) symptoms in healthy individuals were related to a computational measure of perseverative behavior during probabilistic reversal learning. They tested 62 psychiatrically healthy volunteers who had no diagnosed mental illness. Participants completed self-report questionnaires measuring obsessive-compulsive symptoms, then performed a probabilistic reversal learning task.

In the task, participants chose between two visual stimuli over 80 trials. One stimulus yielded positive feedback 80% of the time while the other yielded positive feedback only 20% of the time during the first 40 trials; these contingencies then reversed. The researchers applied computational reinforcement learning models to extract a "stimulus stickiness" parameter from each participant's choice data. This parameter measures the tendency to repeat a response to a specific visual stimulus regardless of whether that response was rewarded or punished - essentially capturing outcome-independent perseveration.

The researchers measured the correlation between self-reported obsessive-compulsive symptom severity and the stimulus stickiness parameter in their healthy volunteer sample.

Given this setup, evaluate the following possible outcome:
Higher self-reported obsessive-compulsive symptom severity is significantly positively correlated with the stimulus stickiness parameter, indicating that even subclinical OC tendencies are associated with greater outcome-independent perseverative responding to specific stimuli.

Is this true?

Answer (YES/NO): NO